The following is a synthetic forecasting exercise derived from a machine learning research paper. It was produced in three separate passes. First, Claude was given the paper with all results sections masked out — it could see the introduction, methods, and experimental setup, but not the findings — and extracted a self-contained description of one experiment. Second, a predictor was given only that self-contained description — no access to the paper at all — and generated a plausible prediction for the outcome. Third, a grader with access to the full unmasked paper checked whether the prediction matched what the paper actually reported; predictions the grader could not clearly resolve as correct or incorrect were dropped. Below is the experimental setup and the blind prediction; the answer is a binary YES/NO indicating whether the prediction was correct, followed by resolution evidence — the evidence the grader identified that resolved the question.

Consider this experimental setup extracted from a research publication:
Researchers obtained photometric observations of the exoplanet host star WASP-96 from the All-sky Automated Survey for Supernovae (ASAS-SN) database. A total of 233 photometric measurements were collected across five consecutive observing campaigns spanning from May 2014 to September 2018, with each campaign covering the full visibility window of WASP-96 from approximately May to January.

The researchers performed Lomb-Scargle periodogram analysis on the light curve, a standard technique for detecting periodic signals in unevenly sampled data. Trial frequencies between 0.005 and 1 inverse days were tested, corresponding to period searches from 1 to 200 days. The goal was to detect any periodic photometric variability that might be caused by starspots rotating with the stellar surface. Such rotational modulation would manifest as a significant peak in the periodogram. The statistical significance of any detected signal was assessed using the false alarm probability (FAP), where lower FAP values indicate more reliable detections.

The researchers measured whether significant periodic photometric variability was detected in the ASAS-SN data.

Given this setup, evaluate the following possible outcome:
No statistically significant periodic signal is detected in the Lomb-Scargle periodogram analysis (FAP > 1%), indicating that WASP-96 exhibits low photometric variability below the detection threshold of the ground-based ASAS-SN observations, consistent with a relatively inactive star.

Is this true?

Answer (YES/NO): NO